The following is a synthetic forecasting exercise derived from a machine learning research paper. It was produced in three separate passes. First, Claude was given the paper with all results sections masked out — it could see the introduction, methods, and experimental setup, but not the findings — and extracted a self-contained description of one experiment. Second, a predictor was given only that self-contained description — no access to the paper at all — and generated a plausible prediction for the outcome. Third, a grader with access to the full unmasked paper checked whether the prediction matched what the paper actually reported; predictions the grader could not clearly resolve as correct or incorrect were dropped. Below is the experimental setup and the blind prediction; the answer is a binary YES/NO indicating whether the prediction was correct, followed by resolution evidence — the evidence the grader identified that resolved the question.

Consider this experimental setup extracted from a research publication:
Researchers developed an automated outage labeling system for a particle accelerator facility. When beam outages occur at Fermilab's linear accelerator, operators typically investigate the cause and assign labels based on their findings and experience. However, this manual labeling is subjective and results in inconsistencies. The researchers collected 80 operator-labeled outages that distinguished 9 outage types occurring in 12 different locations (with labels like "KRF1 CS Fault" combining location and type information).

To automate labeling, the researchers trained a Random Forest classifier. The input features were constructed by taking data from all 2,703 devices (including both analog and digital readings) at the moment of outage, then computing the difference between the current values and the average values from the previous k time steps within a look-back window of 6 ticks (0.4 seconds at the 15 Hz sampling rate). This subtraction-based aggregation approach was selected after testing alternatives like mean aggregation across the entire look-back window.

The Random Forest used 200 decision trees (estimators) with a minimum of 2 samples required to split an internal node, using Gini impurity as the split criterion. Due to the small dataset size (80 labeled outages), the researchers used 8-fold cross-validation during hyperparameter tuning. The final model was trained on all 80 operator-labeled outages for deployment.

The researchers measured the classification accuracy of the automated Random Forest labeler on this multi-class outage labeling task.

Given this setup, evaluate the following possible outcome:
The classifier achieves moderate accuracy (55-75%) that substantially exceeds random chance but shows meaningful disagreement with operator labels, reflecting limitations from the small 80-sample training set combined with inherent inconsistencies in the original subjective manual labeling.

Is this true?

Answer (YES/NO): NO